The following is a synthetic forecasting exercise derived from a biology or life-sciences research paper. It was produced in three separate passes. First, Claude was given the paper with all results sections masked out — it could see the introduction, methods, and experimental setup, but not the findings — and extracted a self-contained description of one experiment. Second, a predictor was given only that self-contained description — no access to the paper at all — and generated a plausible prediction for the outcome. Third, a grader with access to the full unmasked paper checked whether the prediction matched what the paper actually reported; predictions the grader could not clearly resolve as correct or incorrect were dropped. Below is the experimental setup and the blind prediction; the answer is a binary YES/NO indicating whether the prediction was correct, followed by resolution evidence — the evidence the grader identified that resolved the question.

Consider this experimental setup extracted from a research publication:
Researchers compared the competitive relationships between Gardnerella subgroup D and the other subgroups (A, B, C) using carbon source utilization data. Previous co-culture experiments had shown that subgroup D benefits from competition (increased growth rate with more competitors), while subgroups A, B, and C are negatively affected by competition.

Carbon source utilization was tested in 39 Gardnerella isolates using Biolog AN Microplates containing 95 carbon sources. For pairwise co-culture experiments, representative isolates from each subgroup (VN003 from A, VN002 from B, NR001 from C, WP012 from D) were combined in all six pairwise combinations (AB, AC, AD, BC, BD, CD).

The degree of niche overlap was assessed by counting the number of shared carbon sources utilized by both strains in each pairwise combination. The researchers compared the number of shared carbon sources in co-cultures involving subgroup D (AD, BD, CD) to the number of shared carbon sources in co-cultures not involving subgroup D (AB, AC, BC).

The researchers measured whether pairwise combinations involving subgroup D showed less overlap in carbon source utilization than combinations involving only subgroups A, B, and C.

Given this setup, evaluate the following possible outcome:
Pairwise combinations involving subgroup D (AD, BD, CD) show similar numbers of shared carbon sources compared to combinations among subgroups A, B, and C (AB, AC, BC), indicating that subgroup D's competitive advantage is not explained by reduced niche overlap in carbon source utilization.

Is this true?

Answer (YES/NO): NO